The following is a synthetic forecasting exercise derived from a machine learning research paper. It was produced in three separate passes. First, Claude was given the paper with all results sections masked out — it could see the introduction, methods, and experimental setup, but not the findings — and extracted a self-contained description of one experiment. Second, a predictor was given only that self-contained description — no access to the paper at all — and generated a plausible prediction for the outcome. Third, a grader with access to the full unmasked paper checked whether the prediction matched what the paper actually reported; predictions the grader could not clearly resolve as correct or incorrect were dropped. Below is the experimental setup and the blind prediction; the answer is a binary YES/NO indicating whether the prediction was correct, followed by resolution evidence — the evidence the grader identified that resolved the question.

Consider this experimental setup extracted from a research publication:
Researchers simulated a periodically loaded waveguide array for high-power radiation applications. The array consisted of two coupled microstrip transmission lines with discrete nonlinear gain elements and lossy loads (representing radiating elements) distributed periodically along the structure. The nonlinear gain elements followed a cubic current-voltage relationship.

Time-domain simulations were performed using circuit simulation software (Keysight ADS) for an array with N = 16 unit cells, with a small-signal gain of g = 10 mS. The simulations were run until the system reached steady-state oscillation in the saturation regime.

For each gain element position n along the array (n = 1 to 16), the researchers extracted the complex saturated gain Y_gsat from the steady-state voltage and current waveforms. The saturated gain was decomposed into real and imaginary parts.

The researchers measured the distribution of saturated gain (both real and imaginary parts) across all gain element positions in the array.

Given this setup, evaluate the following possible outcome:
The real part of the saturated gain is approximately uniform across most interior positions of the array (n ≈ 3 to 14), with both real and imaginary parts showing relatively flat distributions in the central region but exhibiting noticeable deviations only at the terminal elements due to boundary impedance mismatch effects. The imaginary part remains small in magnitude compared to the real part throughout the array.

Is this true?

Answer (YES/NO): NO